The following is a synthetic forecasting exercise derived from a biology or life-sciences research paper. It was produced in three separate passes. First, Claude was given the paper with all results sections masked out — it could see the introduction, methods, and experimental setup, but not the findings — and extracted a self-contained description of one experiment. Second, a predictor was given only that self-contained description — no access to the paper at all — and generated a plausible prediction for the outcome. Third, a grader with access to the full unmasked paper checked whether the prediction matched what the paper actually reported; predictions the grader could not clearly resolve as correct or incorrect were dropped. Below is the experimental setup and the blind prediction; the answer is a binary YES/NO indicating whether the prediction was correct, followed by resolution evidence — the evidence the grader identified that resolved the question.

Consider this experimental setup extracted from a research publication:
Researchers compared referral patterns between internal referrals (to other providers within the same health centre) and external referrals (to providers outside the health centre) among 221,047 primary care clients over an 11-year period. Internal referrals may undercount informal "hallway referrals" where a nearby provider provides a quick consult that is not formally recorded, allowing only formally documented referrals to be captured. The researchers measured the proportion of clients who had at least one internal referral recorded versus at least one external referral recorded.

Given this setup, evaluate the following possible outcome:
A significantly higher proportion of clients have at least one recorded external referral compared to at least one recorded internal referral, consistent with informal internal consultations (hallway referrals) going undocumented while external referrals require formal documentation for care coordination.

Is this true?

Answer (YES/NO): YES